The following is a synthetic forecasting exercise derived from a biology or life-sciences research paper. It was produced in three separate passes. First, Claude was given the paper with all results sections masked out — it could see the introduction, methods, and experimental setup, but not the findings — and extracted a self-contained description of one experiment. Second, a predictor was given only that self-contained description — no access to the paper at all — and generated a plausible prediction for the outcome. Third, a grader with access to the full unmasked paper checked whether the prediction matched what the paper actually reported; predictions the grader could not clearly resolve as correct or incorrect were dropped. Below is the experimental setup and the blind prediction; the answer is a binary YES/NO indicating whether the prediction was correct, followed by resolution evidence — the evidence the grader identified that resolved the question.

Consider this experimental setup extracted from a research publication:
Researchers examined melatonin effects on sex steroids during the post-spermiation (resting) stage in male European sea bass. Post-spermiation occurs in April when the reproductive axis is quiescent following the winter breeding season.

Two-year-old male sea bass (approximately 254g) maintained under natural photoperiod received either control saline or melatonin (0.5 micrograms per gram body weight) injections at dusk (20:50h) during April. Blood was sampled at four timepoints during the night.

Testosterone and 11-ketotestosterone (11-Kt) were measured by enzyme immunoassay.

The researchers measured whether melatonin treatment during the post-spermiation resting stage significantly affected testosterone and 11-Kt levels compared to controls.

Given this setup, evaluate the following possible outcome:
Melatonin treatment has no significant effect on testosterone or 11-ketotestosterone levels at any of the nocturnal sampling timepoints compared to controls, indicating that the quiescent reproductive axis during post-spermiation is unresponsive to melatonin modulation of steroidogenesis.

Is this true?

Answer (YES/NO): NO